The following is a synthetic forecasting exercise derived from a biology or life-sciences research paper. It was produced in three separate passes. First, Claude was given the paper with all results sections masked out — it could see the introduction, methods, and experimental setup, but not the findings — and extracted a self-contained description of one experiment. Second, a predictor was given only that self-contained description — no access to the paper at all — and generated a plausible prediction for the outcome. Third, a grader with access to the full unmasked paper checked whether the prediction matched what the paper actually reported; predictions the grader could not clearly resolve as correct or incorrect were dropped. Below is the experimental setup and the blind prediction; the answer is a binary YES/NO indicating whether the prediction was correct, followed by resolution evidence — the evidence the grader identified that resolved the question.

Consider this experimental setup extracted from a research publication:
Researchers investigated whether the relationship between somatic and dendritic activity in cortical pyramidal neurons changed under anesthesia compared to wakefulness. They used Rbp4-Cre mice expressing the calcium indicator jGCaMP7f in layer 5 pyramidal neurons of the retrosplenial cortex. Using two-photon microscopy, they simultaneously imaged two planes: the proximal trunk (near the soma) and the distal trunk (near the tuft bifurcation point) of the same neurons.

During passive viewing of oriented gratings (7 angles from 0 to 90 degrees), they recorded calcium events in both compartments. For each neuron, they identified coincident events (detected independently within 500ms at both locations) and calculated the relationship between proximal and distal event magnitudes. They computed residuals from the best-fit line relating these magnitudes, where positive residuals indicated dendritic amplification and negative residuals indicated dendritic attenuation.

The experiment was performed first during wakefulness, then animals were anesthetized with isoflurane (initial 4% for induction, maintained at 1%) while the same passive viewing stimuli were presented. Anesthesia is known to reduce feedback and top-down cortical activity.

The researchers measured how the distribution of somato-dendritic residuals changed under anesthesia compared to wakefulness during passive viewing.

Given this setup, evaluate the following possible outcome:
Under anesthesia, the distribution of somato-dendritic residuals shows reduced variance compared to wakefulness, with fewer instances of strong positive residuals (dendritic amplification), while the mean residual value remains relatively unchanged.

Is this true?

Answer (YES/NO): NO